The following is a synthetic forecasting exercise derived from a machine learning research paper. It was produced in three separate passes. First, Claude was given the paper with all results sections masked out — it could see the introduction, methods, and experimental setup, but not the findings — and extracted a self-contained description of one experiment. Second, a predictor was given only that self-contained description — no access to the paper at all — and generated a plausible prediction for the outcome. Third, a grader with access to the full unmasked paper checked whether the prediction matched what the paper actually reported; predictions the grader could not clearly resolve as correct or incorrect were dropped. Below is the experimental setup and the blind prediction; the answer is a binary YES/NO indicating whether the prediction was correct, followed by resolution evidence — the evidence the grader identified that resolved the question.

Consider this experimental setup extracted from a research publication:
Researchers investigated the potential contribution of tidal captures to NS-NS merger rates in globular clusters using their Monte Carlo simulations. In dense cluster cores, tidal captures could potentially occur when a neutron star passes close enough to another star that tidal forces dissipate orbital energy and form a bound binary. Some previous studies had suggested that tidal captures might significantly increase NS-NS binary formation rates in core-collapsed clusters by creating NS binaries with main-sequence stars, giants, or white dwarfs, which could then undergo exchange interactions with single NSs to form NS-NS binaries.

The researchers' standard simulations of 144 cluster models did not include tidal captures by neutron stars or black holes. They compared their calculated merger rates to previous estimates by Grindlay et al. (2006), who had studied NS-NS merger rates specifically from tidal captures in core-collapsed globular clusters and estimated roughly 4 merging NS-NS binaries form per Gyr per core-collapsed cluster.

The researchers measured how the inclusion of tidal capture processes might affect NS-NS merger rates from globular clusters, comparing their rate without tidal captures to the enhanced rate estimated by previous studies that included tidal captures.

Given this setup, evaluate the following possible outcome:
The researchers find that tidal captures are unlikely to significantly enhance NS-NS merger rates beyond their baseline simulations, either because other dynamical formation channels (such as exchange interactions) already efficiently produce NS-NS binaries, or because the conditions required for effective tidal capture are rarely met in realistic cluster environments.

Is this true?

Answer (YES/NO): NO